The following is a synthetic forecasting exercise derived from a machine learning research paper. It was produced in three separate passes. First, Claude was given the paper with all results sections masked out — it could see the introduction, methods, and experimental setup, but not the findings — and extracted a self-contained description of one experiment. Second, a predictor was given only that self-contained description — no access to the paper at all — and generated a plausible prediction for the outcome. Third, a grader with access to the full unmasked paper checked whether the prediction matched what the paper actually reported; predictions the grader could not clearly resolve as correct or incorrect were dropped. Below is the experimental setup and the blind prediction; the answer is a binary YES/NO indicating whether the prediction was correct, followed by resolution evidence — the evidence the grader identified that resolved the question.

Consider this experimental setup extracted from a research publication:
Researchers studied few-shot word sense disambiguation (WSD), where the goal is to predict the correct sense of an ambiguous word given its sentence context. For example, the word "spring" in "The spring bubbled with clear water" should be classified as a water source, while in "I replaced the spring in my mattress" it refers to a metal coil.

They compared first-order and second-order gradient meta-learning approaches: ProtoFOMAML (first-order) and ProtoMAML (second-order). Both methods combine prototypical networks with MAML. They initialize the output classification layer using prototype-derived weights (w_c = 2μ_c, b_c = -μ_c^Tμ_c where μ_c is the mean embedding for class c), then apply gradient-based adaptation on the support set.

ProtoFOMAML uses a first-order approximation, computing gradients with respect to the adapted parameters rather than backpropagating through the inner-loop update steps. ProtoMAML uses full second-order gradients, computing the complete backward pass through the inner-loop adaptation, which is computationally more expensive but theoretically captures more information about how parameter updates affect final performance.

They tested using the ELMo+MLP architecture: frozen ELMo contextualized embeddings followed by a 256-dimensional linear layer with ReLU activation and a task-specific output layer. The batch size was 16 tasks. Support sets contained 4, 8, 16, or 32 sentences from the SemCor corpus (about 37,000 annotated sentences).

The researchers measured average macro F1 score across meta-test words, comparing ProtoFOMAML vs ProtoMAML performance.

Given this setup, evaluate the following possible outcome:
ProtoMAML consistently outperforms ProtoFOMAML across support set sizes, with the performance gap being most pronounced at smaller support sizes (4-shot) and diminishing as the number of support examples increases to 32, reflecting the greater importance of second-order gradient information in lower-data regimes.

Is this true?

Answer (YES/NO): NO